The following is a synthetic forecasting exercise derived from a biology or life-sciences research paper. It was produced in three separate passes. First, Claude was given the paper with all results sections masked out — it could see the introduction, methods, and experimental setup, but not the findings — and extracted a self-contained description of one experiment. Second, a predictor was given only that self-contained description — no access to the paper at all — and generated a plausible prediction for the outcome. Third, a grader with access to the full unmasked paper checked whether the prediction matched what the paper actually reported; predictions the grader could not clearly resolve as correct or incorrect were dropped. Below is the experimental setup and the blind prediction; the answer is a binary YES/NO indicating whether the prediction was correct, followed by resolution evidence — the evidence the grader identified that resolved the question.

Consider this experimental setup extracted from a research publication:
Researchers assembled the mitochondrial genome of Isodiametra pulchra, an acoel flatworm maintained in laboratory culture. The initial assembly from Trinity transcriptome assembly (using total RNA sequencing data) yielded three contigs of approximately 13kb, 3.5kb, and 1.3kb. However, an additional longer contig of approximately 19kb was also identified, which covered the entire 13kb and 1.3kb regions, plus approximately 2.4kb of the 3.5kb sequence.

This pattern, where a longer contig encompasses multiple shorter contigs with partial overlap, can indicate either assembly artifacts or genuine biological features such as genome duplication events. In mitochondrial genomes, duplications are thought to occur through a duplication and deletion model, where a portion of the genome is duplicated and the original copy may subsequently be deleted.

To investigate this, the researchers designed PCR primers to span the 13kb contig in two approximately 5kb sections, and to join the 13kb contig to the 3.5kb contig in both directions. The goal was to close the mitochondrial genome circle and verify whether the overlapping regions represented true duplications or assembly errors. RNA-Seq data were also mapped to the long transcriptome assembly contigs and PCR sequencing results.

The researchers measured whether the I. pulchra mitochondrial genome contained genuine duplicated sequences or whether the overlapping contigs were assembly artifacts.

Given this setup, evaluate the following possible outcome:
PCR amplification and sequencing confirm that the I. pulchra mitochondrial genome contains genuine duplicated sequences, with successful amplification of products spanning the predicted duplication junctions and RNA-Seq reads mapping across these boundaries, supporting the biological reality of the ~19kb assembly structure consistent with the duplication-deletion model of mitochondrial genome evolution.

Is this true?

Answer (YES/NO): NO